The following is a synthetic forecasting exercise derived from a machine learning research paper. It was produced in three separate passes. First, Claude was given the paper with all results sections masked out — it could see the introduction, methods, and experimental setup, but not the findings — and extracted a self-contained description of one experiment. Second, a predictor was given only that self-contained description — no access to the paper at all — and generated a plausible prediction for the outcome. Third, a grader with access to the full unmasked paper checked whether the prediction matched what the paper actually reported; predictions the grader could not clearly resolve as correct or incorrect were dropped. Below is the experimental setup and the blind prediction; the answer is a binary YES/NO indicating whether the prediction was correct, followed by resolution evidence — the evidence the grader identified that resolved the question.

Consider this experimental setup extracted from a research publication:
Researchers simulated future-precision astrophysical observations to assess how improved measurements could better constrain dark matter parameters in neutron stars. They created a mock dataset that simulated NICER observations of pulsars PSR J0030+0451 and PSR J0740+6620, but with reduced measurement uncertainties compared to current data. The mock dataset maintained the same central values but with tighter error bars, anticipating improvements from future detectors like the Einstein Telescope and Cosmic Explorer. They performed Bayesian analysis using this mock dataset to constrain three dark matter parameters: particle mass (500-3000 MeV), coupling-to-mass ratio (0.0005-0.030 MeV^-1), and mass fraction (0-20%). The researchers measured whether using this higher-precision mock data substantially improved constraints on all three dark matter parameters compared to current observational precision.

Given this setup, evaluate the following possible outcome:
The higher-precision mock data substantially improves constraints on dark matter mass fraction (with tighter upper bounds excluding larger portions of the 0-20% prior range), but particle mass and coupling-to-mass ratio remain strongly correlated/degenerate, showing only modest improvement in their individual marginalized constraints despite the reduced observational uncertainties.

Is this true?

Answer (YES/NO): NO